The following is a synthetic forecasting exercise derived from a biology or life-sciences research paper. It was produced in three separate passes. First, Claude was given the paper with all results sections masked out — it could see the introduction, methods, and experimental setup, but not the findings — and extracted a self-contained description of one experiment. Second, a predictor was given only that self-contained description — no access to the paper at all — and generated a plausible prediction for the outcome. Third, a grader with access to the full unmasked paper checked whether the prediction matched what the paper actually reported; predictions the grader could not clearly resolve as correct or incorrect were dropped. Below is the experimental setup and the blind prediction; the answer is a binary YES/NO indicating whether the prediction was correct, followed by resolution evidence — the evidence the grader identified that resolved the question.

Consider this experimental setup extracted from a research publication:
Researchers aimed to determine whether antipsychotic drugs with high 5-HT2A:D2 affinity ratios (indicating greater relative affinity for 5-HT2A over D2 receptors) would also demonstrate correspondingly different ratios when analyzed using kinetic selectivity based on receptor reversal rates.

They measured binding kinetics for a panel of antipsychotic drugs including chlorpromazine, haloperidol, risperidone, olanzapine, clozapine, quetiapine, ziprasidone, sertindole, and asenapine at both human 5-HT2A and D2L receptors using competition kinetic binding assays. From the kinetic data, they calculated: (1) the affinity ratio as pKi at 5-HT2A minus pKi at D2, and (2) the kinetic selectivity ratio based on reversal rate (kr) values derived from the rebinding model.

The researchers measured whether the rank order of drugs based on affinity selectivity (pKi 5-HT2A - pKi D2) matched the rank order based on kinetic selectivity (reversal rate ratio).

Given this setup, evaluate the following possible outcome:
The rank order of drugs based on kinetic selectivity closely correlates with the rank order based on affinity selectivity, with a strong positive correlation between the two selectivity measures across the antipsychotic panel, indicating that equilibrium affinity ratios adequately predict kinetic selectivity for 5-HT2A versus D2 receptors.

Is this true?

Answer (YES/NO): NO